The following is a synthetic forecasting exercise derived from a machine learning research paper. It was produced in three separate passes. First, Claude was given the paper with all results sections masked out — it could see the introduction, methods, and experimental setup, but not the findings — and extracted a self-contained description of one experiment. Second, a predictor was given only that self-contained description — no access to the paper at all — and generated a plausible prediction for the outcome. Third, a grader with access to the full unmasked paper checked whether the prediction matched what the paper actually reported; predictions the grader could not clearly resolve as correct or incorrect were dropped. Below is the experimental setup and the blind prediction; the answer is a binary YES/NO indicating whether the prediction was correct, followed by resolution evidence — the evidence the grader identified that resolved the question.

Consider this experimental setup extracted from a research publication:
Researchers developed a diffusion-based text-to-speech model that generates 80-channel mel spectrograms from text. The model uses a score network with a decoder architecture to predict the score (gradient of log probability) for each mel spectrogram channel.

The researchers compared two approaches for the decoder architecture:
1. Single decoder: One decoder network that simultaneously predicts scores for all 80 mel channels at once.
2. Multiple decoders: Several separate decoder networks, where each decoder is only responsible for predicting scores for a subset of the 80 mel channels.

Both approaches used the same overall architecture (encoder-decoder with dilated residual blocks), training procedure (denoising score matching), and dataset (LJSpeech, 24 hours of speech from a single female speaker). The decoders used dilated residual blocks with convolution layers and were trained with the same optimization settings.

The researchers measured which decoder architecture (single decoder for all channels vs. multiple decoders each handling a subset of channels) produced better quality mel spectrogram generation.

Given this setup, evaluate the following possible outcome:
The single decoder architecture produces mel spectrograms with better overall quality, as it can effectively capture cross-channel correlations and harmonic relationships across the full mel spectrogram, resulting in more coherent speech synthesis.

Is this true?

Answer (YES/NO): NO